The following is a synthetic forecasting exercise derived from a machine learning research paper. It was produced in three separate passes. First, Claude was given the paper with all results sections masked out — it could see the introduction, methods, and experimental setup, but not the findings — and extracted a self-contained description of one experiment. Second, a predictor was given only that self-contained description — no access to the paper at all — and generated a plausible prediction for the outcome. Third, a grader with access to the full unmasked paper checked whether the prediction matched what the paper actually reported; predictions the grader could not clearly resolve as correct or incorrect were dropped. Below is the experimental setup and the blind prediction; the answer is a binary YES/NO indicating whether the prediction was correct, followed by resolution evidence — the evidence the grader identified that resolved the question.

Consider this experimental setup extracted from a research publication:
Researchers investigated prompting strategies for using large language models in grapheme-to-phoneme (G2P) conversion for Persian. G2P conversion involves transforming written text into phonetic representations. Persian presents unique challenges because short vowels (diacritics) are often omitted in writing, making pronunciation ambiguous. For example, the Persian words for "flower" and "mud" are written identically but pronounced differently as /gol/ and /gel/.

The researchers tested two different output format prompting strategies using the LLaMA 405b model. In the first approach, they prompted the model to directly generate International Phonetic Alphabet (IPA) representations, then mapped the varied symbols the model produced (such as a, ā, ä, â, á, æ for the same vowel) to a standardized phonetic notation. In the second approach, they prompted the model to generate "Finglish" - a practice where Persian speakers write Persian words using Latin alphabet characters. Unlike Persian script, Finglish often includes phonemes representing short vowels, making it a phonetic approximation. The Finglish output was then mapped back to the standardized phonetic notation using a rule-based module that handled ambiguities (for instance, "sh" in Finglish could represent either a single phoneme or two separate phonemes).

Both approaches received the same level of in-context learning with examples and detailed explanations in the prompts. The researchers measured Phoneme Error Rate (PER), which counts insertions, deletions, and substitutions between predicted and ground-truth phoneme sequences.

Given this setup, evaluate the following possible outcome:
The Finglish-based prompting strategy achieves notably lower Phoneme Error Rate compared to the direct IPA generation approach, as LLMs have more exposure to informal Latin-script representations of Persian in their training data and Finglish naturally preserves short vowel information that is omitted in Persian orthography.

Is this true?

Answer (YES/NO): YES